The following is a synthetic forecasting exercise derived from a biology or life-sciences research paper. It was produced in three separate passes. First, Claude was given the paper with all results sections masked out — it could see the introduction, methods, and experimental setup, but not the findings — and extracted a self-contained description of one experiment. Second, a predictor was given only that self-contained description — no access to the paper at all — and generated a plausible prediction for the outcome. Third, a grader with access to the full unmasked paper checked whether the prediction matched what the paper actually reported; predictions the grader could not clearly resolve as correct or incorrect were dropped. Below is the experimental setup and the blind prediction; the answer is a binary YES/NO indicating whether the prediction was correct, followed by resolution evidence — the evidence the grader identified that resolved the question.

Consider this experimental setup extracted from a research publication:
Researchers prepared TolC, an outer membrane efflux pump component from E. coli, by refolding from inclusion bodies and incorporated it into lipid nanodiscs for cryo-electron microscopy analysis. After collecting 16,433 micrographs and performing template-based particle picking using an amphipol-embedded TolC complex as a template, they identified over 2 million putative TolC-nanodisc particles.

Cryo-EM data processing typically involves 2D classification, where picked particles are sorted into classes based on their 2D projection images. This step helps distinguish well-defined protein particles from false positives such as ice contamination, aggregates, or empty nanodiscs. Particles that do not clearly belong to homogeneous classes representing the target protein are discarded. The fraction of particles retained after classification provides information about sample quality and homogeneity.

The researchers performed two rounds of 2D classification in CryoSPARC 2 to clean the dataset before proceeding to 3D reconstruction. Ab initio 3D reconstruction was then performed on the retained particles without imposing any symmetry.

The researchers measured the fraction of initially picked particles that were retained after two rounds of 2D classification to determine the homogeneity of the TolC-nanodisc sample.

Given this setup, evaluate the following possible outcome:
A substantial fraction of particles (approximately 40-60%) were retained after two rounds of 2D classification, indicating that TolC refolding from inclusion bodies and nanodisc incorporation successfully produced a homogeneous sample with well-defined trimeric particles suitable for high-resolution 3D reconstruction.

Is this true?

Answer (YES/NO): NO